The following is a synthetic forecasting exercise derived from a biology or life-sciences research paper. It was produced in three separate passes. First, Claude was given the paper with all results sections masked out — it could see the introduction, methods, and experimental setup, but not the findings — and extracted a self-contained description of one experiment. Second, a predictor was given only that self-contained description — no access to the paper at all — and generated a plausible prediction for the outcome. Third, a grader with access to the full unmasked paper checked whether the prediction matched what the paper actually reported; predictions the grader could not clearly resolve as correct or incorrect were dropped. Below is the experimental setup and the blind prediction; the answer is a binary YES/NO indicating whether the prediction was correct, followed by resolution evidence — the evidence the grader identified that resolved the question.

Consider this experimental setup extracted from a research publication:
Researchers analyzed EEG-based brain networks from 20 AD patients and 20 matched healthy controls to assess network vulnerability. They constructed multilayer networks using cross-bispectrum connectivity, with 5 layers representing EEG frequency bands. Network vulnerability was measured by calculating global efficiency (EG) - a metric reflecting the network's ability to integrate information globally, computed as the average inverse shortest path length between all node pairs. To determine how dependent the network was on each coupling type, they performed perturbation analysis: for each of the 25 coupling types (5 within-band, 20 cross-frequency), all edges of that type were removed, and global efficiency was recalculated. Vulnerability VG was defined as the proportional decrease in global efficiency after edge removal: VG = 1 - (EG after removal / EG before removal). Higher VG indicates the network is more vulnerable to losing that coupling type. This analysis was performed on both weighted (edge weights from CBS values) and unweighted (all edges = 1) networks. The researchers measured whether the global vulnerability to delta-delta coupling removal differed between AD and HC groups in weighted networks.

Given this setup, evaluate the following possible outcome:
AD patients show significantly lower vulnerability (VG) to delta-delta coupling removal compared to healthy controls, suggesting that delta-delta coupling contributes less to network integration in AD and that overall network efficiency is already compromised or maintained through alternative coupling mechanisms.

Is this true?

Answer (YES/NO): NO